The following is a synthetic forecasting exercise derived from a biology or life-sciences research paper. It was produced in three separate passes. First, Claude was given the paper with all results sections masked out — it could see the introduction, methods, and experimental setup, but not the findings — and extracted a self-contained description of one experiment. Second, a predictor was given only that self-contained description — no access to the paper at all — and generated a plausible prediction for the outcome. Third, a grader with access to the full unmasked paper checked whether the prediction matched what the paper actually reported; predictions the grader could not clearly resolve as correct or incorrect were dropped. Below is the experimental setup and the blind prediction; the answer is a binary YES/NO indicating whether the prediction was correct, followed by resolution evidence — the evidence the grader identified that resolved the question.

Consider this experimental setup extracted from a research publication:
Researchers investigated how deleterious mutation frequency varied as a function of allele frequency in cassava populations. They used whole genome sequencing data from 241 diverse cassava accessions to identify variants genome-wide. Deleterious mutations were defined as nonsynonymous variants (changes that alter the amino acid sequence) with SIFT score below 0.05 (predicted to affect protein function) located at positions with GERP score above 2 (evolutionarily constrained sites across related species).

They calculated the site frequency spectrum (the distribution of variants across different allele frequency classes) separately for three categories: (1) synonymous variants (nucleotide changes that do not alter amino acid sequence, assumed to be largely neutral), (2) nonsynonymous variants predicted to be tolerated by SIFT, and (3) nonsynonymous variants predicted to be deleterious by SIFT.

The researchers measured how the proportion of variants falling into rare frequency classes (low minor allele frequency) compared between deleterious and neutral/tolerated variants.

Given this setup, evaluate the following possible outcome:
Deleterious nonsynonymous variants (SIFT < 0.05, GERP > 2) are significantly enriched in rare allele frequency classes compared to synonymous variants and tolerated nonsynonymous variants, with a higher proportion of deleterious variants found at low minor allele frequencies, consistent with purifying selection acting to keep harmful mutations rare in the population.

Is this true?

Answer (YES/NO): NO